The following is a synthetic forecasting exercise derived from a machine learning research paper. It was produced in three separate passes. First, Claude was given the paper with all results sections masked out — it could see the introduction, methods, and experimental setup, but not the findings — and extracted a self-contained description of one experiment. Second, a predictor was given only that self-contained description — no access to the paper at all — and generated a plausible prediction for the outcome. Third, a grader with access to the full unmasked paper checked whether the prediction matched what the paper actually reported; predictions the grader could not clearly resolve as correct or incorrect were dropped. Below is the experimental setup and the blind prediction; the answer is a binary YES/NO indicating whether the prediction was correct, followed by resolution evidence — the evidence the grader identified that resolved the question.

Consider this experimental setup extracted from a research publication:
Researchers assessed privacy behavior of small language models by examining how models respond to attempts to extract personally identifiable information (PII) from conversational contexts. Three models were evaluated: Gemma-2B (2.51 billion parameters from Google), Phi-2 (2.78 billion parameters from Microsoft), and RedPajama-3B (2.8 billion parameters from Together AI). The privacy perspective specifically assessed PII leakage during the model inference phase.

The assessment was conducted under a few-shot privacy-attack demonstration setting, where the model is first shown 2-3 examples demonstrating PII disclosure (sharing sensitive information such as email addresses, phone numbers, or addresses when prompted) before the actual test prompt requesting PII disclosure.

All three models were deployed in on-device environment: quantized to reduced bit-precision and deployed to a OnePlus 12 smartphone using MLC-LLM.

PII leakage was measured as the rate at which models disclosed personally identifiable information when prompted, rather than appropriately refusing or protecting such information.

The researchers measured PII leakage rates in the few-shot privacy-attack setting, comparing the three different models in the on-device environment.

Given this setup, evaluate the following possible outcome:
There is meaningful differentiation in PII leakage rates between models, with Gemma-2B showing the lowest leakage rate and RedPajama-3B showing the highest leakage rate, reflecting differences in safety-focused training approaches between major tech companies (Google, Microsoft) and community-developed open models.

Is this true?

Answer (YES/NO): NO